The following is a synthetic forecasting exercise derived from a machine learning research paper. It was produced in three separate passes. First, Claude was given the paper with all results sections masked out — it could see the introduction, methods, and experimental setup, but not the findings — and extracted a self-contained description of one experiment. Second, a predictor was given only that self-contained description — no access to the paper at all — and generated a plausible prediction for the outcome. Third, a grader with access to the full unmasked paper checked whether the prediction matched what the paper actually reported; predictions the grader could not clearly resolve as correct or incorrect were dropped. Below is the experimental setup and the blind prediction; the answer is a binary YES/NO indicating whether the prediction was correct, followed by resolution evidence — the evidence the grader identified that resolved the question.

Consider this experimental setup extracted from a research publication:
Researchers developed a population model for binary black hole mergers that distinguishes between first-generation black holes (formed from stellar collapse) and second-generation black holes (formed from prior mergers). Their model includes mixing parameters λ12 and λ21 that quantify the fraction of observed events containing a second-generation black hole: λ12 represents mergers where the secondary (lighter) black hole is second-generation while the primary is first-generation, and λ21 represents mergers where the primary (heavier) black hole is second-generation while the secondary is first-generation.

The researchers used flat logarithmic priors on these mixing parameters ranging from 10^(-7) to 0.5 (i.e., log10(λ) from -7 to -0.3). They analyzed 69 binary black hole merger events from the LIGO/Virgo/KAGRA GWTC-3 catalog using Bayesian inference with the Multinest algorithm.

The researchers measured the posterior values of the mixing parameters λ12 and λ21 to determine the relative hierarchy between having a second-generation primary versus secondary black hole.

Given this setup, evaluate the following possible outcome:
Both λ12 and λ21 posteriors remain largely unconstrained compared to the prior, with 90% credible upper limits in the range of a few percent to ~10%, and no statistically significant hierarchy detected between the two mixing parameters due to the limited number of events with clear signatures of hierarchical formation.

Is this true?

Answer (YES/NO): NO